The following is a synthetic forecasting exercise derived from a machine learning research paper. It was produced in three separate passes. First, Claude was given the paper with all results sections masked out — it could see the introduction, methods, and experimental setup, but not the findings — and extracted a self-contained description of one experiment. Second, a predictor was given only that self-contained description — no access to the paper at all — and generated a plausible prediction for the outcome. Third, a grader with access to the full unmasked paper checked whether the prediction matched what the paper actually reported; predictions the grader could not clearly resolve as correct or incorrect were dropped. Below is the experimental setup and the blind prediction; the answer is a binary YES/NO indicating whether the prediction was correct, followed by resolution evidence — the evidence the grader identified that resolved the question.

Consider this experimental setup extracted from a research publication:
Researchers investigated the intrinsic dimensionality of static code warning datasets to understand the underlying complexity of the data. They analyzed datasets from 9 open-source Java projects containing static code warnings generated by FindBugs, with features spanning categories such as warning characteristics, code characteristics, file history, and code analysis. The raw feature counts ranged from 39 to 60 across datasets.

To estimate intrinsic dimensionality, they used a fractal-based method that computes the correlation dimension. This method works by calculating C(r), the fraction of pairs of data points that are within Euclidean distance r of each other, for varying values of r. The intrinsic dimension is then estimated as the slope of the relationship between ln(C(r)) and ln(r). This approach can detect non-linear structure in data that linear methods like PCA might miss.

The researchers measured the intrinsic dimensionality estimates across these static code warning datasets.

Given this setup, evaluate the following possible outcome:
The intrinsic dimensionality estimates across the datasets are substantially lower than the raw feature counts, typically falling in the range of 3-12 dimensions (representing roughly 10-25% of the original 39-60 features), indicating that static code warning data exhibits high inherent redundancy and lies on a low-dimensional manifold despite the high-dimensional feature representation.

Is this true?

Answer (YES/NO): NO